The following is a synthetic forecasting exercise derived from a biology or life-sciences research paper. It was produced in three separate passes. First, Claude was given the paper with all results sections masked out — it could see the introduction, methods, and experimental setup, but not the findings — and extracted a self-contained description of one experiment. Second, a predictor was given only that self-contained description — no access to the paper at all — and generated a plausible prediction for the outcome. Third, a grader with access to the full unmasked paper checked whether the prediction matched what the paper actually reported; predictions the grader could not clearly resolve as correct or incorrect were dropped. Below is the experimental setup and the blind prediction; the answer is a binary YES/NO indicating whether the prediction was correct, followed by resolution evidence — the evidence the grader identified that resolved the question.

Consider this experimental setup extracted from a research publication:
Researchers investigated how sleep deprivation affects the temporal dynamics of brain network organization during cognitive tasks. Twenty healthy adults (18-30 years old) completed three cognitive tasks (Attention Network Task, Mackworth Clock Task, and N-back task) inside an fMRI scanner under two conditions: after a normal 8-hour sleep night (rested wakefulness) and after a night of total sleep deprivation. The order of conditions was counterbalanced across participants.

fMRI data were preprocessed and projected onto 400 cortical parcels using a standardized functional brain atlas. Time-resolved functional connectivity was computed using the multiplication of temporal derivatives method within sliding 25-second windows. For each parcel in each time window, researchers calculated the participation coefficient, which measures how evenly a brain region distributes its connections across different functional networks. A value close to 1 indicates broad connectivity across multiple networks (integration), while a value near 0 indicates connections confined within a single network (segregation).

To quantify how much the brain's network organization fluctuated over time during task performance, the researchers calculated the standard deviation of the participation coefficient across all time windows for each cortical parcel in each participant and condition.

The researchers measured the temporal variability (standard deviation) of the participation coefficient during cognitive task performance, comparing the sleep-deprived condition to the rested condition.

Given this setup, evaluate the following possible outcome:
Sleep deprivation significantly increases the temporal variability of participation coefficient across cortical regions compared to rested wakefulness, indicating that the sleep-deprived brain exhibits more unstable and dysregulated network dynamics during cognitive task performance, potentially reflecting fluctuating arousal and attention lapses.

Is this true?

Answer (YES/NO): NO